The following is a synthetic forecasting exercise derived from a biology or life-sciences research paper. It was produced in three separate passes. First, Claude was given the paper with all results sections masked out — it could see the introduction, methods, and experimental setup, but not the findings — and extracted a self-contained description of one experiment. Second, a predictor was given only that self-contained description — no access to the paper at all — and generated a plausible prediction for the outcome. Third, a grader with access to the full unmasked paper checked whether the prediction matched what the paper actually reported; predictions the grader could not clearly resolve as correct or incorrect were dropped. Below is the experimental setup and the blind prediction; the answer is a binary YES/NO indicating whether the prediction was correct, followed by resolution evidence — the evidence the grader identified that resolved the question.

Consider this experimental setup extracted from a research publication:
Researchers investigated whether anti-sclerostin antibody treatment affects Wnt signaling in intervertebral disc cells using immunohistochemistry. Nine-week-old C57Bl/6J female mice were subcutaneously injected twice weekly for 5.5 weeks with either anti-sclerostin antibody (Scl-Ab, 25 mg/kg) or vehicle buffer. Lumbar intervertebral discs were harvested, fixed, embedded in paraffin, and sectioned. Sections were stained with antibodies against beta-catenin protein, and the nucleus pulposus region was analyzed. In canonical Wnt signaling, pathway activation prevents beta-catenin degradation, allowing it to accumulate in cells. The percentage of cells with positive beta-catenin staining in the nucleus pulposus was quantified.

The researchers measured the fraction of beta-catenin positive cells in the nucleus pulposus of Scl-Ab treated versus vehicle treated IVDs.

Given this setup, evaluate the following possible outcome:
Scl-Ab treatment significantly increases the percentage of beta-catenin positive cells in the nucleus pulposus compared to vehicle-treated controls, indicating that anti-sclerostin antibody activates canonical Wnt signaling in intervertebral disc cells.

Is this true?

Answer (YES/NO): YES